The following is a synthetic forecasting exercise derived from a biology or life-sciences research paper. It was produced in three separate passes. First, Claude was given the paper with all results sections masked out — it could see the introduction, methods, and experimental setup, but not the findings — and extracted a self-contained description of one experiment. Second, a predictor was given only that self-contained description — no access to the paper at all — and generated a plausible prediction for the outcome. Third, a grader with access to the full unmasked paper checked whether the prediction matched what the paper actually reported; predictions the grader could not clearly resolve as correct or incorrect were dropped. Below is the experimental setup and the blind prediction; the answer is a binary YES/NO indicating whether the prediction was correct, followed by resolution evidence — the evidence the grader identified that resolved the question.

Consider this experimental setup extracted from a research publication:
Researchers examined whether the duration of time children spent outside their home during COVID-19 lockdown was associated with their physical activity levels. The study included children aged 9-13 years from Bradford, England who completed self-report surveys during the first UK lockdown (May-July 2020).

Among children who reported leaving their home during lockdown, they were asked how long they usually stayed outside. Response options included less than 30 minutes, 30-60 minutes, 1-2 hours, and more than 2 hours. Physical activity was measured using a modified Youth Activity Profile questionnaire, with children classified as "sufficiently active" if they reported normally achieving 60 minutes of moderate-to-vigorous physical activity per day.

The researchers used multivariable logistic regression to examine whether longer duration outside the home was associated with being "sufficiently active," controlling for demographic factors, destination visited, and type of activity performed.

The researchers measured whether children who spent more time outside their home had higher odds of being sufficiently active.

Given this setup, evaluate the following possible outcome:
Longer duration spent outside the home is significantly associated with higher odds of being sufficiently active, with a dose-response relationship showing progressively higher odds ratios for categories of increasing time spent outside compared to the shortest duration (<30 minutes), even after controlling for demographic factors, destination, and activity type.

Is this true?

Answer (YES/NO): YES